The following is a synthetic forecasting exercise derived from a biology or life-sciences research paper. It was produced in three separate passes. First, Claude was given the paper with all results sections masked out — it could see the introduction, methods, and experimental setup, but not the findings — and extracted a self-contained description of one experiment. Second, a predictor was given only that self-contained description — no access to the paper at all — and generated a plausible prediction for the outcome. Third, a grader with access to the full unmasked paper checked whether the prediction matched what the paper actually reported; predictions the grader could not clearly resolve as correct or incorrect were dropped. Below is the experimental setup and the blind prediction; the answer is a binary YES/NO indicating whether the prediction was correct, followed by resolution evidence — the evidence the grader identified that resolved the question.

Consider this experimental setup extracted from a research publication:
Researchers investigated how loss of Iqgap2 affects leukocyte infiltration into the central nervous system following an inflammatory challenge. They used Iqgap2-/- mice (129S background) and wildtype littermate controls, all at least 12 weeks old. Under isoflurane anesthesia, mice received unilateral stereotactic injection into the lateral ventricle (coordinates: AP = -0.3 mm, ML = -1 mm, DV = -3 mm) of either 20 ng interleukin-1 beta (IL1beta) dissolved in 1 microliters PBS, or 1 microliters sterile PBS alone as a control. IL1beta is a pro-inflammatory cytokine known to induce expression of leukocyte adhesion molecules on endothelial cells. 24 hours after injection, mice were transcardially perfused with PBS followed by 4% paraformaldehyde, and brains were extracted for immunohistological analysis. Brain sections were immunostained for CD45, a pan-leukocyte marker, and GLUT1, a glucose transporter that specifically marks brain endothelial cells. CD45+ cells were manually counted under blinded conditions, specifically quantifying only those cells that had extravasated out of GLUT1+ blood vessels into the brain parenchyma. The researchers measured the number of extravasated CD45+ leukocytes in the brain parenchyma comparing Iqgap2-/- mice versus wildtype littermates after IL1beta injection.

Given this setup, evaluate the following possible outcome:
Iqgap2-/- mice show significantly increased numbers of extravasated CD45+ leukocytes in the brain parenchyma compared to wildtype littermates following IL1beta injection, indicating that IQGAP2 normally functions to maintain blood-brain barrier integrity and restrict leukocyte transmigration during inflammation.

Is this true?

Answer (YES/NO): YES